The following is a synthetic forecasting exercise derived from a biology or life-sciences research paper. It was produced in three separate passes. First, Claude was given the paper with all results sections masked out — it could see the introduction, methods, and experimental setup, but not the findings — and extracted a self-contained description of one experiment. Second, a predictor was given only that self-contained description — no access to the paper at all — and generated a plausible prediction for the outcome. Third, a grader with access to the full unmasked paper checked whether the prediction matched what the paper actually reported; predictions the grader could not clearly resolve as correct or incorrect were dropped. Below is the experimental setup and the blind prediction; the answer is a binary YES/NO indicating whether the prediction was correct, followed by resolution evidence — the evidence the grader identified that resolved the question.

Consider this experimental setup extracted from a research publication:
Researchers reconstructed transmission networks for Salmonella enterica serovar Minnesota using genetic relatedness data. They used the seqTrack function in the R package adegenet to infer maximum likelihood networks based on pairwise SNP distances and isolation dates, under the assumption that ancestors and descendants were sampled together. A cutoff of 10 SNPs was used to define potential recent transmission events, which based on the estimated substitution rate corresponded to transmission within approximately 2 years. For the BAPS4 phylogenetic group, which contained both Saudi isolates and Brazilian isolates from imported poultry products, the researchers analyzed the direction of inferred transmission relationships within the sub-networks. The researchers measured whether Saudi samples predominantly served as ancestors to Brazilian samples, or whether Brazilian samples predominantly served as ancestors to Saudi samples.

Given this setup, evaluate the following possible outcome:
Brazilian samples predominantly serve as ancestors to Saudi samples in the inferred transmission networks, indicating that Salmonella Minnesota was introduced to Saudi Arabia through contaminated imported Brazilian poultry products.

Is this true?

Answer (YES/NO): YES